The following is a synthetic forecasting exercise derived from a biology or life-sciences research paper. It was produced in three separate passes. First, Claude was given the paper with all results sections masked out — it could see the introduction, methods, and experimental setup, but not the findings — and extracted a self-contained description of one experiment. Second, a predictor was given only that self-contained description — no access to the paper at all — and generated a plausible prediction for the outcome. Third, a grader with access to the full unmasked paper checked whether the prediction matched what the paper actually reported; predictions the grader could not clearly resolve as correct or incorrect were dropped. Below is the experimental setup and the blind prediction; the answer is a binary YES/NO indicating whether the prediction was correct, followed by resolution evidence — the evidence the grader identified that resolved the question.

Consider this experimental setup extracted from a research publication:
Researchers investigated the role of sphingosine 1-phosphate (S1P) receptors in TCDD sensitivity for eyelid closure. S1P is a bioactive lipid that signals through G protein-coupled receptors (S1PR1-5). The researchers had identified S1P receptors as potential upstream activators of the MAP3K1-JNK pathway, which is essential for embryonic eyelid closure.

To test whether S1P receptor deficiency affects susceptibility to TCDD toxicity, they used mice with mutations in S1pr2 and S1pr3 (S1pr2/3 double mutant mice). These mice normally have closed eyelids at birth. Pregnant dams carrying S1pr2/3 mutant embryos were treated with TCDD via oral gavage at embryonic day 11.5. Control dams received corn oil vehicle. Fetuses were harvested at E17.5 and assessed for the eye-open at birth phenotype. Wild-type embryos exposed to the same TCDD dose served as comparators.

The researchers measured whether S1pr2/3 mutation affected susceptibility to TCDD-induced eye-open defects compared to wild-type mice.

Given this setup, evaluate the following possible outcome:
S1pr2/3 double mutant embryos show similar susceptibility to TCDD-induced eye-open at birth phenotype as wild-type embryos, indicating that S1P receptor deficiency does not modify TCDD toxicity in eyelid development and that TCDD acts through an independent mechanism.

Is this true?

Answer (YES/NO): NO